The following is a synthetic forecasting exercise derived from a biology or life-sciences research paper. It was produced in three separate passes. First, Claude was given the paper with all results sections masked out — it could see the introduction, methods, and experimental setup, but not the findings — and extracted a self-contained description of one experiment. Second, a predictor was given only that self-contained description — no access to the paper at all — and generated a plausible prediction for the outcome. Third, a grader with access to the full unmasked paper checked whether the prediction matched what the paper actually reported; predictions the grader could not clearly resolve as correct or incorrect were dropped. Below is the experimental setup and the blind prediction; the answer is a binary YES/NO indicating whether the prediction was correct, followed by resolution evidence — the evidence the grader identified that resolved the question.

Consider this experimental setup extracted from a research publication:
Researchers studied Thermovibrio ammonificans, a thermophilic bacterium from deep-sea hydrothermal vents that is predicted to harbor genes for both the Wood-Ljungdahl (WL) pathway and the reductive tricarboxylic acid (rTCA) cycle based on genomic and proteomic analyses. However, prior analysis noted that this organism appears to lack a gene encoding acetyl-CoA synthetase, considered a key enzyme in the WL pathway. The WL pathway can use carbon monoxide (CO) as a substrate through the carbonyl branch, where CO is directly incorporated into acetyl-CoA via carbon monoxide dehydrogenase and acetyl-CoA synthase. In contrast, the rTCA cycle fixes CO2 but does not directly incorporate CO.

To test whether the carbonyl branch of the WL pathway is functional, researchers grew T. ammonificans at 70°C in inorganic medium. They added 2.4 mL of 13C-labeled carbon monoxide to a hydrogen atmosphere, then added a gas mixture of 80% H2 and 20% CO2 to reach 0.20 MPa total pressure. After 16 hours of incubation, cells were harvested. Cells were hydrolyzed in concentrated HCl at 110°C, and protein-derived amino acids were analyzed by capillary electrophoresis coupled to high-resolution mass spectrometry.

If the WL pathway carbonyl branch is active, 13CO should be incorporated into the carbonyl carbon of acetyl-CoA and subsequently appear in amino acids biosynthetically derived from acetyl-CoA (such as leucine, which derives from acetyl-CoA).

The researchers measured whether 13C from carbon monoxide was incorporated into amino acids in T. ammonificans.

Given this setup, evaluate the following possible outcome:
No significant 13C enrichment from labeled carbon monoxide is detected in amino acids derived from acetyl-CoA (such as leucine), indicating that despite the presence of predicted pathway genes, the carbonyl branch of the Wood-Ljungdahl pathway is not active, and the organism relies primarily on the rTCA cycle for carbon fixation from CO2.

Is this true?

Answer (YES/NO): YES